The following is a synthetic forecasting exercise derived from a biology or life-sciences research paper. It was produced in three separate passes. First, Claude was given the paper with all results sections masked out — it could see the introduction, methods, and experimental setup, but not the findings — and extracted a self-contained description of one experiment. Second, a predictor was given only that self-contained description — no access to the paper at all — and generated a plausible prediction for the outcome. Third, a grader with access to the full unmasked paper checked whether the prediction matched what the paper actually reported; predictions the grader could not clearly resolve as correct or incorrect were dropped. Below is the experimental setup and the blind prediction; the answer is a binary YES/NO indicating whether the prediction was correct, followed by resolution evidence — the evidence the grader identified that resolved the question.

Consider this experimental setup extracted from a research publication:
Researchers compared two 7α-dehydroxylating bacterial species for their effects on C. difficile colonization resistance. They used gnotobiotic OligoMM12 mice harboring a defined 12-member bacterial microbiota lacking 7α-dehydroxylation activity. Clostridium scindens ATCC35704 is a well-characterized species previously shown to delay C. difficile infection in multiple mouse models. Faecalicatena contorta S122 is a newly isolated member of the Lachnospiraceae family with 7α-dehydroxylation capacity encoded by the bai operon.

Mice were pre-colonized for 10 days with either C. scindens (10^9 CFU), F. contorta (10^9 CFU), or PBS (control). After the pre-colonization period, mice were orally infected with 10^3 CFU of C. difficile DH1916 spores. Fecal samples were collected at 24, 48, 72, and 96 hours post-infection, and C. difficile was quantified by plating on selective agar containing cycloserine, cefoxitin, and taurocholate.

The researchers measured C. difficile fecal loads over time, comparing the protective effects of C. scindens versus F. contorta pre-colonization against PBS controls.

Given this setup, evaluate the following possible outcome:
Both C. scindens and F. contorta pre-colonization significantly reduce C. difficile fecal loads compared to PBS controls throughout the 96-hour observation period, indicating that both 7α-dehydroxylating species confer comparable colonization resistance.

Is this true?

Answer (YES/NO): NO